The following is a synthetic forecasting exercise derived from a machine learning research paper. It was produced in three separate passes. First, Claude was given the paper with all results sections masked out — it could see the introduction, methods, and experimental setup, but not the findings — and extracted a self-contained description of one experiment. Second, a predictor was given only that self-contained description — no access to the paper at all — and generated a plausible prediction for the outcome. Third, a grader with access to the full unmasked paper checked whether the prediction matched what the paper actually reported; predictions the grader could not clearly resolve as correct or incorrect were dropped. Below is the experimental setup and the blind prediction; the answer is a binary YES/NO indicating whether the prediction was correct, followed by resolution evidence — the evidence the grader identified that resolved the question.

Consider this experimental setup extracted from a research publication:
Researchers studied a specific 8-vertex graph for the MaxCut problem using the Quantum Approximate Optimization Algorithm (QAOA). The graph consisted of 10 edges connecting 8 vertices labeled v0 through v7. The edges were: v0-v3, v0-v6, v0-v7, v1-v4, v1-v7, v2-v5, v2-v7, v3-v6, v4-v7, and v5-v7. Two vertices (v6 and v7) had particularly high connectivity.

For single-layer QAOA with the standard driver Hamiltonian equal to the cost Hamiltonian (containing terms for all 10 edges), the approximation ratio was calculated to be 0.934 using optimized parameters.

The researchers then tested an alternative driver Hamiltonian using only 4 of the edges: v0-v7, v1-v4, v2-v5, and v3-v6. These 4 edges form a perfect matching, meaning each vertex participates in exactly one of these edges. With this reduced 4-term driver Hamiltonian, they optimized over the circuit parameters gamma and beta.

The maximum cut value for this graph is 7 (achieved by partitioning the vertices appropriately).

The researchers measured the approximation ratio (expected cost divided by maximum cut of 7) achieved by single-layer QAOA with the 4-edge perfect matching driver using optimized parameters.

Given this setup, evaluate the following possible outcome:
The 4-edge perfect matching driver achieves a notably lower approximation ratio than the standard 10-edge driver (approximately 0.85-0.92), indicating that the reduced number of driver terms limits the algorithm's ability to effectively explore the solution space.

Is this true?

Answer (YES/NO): NO